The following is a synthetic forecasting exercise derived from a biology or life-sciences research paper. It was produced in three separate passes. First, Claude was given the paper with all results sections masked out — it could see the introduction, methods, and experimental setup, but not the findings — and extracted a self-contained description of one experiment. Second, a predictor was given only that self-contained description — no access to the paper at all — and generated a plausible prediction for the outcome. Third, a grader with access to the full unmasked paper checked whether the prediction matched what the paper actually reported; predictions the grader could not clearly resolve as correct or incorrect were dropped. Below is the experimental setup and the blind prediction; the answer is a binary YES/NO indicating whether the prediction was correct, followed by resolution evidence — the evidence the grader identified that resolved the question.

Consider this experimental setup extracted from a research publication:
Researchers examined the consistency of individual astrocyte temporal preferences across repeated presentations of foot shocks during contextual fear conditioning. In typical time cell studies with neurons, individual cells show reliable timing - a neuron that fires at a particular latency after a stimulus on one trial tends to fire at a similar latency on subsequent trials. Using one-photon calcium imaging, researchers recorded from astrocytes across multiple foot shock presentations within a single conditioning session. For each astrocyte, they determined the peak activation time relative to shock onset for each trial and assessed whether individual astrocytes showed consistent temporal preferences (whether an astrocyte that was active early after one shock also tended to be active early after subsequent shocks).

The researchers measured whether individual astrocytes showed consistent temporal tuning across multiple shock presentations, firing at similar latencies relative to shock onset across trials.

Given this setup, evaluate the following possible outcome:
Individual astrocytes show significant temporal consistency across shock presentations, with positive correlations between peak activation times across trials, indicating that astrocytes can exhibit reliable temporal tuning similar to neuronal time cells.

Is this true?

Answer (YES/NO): YES